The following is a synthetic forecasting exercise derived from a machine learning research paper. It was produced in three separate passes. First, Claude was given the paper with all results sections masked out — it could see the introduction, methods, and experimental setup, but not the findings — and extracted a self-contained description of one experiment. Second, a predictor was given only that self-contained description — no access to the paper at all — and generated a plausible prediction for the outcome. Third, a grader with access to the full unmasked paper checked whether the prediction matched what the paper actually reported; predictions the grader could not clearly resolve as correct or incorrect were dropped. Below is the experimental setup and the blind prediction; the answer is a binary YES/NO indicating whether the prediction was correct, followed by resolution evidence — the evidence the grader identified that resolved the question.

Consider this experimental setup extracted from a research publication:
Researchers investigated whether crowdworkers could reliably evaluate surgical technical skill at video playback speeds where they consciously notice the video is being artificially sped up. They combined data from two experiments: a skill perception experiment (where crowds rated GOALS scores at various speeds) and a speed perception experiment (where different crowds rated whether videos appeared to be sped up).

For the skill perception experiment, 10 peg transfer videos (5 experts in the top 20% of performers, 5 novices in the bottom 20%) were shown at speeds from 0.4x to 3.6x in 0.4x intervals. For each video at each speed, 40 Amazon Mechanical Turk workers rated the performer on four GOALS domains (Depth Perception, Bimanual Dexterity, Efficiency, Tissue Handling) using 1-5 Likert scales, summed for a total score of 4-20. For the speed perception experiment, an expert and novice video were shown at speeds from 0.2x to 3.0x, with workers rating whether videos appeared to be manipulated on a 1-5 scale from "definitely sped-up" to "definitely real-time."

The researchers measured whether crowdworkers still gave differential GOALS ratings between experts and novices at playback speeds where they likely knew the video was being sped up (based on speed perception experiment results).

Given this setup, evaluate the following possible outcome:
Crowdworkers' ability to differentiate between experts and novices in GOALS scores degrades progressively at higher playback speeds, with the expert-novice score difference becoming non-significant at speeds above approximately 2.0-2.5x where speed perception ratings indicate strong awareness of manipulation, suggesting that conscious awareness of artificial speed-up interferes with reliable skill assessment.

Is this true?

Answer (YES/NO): NO